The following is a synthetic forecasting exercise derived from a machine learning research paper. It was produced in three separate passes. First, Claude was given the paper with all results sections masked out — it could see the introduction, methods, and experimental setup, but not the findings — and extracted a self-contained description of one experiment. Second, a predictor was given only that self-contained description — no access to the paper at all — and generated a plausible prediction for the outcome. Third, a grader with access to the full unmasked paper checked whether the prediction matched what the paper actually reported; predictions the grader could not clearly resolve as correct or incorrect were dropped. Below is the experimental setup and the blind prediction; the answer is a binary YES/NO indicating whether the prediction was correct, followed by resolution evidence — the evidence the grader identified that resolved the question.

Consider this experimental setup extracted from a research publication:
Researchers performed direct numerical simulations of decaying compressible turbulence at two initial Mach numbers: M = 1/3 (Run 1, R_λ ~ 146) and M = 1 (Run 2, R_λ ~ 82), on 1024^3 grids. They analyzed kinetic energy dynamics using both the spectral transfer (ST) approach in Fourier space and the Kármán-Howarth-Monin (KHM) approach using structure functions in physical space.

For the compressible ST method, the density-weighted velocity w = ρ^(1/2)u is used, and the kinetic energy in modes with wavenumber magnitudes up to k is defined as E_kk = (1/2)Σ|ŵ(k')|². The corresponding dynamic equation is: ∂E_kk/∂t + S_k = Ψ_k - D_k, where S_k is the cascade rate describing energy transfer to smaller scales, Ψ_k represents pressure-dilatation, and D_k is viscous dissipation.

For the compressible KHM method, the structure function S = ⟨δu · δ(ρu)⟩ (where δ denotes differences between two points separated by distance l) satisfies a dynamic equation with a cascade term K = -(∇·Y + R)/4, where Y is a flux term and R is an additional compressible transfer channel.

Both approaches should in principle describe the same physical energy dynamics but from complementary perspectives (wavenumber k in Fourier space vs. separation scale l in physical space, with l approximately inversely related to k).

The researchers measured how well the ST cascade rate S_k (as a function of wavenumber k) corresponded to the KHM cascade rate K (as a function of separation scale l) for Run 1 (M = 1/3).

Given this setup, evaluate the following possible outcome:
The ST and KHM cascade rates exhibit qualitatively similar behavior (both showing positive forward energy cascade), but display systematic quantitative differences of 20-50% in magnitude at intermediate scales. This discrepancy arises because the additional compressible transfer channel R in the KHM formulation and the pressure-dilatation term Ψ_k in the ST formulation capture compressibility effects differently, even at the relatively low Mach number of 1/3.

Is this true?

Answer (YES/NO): NO